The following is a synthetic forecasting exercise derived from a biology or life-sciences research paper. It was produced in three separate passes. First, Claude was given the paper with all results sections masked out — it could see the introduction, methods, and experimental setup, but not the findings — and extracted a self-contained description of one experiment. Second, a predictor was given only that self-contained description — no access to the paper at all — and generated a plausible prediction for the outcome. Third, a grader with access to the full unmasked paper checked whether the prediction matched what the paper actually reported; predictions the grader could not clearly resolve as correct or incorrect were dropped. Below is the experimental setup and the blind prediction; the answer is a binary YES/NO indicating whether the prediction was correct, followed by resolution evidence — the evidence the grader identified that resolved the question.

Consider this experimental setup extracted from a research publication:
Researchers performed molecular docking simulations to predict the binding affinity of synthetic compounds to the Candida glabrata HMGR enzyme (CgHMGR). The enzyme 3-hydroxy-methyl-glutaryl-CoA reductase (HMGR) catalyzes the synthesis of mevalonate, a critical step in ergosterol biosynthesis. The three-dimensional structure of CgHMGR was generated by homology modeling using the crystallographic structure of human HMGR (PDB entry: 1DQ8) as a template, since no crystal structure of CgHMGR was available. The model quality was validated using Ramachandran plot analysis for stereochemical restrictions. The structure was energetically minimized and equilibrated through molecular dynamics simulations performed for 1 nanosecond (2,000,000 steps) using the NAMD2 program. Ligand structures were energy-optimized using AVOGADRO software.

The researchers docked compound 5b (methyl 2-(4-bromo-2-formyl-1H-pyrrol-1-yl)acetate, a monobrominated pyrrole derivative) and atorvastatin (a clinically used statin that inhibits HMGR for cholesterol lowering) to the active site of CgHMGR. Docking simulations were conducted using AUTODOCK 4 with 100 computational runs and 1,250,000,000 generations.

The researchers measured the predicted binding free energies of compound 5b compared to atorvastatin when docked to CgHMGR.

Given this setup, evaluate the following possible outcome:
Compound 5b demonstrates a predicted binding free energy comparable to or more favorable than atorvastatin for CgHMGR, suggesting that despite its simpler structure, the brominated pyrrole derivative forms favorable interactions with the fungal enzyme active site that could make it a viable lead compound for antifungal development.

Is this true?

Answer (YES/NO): YES